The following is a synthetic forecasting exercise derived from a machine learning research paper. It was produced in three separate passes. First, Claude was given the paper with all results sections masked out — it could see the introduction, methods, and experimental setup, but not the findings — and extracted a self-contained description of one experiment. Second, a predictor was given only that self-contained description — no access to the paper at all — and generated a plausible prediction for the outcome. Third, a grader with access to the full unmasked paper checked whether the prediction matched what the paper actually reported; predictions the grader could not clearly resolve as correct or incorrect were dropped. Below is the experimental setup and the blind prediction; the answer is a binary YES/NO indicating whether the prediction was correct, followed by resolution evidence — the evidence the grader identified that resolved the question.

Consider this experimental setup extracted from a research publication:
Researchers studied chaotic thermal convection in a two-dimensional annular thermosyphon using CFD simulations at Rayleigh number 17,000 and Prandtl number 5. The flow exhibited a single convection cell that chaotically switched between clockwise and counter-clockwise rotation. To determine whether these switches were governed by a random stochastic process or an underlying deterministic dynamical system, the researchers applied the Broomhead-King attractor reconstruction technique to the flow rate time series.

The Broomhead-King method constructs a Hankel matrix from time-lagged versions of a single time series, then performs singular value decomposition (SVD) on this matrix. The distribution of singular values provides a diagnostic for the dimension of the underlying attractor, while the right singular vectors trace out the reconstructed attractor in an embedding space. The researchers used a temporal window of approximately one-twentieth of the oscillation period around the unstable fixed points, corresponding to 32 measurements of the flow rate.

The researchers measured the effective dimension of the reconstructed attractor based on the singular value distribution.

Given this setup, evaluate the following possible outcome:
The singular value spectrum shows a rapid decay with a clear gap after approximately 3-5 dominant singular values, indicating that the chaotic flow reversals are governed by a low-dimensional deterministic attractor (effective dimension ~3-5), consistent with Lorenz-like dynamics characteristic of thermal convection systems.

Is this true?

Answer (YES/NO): YES